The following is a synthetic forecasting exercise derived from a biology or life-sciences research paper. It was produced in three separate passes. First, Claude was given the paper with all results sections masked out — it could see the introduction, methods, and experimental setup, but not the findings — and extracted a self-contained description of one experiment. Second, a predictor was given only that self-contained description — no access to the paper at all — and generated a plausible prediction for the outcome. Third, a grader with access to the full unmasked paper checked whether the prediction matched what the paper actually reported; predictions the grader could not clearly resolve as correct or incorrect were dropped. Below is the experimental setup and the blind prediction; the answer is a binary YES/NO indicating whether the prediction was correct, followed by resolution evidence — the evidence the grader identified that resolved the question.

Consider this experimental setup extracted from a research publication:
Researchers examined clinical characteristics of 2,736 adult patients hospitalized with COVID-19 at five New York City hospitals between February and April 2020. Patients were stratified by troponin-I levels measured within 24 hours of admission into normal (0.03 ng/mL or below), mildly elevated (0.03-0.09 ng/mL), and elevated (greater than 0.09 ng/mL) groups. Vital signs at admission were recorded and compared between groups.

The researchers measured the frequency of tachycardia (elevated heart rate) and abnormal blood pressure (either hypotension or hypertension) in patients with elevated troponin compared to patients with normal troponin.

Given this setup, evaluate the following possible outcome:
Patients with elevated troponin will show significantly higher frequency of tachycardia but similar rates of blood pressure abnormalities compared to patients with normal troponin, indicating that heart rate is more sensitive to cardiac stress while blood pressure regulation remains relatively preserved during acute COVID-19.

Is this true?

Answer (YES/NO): NO